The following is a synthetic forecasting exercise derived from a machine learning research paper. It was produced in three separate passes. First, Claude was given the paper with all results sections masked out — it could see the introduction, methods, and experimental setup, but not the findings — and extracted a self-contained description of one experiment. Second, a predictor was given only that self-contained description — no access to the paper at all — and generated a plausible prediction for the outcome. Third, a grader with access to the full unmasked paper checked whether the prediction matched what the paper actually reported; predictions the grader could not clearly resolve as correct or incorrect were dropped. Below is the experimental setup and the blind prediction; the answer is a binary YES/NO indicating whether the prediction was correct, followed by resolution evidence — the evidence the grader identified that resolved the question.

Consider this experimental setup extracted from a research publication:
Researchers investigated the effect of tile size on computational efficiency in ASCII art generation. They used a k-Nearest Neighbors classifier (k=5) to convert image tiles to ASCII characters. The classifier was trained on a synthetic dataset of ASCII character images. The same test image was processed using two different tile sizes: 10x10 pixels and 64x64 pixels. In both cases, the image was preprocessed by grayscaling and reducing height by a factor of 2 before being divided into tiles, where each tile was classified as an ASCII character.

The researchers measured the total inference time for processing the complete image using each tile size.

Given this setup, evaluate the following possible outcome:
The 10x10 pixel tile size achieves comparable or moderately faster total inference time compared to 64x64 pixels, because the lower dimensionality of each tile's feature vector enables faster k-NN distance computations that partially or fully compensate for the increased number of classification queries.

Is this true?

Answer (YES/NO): NO